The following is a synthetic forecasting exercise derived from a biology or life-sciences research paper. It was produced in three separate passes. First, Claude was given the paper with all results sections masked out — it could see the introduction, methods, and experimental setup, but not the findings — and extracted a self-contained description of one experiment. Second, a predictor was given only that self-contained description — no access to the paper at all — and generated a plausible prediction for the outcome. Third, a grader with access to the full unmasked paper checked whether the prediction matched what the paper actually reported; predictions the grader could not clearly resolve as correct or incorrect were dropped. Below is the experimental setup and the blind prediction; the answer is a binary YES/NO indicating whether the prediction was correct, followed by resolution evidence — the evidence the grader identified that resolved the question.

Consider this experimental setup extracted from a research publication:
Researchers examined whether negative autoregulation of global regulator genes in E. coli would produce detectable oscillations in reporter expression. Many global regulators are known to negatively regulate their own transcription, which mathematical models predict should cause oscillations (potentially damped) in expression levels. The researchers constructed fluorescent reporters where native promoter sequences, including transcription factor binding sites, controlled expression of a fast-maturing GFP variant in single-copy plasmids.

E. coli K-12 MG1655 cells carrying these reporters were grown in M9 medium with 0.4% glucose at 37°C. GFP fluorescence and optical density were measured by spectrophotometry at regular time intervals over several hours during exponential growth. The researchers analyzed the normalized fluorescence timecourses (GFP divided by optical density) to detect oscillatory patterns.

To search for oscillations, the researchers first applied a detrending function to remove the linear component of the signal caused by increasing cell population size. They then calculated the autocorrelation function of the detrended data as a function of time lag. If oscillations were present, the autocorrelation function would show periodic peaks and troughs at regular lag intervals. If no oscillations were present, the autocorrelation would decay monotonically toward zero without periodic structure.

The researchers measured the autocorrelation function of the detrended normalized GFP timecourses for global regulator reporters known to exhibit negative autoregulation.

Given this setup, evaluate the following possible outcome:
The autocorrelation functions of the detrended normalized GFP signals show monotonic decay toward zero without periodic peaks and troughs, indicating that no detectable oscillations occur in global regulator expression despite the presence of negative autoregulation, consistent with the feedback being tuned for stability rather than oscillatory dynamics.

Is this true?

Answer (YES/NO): NO